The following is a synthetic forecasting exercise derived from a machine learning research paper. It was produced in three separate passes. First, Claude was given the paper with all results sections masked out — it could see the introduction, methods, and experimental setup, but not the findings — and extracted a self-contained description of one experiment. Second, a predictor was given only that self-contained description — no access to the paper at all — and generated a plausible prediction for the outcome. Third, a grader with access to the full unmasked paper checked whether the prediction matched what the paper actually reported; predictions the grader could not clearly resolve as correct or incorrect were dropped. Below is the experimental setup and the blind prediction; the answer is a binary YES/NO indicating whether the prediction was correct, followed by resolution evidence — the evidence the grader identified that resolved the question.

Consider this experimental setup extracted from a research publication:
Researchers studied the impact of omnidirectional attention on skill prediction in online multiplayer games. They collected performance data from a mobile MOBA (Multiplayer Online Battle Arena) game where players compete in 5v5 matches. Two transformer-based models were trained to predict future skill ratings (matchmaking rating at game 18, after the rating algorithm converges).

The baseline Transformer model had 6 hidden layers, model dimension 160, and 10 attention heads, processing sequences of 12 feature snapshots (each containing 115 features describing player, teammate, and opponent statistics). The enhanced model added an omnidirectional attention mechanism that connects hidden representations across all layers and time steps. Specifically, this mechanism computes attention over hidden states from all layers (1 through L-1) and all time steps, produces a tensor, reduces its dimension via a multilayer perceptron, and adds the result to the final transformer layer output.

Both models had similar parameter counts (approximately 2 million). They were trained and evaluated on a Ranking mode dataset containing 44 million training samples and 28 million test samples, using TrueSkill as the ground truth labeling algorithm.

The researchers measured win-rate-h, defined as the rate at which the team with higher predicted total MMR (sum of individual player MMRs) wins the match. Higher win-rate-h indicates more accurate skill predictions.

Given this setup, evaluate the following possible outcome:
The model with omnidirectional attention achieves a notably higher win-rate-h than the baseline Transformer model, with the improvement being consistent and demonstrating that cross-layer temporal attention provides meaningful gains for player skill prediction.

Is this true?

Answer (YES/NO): NO